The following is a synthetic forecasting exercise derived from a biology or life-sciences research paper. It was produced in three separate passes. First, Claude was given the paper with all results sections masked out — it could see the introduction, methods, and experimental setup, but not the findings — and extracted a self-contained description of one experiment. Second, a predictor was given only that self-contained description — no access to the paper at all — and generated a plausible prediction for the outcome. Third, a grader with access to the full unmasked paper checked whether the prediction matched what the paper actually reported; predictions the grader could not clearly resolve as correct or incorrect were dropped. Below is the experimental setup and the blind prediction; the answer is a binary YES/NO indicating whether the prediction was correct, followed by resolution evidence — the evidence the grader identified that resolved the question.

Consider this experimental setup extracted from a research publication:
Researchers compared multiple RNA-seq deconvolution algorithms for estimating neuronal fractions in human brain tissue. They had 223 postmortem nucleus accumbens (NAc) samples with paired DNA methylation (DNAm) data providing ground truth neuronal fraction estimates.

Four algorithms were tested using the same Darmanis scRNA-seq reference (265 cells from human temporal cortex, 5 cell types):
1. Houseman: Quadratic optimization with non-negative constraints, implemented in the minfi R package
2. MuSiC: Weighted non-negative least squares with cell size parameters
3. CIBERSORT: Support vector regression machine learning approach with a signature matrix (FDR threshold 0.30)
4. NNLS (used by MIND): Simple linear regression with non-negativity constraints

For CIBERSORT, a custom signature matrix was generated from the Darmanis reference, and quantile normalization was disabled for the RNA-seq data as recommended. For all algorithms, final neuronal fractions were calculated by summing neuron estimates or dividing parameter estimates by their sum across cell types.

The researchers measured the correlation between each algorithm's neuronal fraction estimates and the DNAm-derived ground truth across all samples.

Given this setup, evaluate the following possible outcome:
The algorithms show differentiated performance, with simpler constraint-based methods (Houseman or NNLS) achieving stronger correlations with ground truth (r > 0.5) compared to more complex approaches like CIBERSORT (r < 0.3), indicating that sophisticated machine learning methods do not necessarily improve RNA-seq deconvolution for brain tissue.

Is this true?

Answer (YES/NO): NO